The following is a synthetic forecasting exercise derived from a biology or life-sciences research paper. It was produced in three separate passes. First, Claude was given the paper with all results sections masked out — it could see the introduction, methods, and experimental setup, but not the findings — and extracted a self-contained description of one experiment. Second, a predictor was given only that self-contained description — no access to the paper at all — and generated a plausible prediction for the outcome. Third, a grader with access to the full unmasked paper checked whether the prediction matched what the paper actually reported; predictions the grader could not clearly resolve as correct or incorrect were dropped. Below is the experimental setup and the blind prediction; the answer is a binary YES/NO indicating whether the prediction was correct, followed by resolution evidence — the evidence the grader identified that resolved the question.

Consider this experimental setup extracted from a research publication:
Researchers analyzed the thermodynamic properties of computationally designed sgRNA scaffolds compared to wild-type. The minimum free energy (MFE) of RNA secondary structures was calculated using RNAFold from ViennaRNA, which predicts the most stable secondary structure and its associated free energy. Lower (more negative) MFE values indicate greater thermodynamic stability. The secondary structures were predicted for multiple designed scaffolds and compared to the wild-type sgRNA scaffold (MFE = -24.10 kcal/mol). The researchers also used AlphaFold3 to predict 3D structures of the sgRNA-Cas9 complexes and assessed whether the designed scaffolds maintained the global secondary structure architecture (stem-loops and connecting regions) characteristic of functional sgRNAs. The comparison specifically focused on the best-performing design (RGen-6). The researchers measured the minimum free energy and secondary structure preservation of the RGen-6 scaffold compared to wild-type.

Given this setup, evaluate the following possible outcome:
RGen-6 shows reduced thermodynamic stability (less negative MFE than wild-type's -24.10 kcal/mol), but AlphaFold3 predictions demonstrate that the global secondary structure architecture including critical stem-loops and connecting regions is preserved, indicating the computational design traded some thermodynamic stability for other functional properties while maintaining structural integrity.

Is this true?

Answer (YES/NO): NO